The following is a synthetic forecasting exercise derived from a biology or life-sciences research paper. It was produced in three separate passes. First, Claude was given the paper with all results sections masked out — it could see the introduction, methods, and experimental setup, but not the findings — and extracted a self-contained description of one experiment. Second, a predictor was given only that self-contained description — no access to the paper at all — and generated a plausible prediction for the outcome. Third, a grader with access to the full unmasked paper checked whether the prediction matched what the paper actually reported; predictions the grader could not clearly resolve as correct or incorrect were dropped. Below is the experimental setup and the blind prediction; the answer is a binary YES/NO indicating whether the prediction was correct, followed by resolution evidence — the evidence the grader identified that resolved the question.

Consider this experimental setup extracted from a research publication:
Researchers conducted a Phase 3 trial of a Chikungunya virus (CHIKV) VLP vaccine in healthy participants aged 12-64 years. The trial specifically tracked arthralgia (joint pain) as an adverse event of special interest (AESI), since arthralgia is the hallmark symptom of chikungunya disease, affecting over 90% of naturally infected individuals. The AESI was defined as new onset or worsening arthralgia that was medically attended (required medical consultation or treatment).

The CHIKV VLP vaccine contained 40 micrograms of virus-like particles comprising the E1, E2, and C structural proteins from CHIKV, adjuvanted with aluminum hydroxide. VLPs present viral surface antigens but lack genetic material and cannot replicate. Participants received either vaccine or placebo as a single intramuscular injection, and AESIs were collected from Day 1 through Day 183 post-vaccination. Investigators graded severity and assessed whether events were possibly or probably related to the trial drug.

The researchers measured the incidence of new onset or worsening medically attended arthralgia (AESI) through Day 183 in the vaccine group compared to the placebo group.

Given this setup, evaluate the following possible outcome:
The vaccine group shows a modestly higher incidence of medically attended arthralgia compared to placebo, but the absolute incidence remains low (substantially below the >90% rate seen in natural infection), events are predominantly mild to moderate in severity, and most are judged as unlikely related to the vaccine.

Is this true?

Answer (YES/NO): NO